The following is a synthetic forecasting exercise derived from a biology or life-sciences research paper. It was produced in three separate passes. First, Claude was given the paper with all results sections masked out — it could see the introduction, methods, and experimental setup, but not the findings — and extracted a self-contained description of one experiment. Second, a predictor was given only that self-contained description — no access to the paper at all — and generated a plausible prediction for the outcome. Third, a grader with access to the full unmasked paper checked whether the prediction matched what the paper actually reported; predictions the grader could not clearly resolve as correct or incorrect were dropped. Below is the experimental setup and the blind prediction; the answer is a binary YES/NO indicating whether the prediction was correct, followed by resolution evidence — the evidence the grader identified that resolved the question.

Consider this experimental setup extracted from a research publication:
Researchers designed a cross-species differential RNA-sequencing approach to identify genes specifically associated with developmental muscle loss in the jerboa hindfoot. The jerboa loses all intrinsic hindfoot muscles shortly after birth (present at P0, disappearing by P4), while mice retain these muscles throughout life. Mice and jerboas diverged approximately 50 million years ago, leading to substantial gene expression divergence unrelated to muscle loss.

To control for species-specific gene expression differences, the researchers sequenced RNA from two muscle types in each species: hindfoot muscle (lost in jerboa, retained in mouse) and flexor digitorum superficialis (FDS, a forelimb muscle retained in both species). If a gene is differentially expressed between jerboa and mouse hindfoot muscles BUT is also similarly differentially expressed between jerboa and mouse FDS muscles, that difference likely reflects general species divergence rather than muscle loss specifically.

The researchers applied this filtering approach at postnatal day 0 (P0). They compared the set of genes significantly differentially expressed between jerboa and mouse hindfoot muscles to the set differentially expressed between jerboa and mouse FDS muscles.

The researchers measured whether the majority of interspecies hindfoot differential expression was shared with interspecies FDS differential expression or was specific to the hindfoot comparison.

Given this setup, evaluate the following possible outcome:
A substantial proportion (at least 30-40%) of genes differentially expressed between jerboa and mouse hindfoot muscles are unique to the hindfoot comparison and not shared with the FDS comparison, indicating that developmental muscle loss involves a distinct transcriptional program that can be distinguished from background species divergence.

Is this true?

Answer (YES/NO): NO